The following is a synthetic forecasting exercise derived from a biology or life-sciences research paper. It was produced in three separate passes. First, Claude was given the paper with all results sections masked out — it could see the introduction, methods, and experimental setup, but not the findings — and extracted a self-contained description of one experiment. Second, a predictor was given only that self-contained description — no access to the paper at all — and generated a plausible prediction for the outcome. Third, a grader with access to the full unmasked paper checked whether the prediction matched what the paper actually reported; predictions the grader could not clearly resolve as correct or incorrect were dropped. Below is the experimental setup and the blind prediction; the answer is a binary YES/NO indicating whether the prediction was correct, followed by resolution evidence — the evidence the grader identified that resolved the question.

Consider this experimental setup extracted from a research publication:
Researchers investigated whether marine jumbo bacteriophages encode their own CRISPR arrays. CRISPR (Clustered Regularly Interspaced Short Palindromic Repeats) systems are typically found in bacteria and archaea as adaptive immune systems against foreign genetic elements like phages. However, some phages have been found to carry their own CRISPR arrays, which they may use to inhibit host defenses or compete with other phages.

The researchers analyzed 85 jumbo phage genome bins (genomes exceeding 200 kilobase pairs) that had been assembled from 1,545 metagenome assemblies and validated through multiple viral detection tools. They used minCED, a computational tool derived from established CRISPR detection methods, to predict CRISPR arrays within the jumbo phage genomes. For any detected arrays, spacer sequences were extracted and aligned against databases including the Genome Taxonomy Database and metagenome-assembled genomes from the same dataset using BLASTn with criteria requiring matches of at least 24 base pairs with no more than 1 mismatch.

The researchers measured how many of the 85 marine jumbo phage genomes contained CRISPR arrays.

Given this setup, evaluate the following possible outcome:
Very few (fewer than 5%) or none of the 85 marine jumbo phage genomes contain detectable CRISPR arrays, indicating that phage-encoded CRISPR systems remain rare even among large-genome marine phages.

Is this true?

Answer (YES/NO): YES